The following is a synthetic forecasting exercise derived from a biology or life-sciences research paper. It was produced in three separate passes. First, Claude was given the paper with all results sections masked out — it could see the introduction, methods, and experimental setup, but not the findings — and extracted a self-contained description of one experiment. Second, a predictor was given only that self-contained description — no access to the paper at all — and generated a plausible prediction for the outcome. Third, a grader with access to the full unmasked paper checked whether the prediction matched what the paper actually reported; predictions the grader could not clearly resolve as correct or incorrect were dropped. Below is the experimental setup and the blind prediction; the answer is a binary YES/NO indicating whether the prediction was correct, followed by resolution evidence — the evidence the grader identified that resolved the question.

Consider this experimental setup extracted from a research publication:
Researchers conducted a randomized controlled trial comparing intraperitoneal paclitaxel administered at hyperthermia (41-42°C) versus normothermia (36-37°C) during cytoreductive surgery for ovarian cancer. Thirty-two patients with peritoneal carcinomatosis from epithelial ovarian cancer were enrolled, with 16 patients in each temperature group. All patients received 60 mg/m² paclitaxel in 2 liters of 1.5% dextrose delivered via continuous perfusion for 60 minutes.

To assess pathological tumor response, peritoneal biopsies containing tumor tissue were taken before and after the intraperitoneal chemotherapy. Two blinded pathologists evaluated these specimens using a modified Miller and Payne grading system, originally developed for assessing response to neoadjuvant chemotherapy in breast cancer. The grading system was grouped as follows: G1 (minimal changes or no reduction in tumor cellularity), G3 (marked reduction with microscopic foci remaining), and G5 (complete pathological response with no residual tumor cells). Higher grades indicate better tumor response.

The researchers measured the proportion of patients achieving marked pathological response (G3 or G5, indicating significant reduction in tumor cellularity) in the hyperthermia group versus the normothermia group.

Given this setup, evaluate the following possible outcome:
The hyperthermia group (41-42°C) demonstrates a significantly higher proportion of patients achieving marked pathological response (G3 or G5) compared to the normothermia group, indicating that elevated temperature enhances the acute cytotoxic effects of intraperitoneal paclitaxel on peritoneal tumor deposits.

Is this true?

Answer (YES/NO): NO